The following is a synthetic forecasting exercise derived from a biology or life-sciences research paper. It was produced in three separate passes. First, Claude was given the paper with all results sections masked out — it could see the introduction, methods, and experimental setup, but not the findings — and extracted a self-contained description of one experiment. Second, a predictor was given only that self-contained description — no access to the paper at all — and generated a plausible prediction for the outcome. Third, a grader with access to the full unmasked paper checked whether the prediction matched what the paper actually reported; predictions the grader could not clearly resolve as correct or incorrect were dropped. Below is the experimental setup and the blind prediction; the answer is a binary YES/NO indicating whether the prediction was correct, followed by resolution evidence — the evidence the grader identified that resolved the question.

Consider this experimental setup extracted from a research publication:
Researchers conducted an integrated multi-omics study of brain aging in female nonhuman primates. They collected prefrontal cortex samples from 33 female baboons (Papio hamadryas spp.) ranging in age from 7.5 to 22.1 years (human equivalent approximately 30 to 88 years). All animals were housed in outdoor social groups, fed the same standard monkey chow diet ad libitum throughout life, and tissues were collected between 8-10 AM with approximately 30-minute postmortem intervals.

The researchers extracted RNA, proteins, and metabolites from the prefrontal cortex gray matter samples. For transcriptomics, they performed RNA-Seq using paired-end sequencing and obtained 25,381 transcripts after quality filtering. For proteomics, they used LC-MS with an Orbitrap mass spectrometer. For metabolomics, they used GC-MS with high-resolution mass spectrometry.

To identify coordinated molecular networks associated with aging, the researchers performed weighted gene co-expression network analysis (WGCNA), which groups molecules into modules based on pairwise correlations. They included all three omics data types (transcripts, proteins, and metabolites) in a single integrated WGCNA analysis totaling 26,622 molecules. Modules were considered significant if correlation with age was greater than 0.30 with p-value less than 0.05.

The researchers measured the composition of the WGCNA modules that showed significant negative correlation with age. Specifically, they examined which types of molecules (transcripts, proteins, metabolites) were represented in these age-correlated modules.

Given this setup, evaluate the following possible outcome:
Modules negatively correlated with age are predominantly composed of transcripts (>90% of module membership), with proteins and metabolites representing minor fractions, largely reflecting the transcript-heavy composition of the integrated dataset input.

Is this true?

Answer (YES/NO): YES